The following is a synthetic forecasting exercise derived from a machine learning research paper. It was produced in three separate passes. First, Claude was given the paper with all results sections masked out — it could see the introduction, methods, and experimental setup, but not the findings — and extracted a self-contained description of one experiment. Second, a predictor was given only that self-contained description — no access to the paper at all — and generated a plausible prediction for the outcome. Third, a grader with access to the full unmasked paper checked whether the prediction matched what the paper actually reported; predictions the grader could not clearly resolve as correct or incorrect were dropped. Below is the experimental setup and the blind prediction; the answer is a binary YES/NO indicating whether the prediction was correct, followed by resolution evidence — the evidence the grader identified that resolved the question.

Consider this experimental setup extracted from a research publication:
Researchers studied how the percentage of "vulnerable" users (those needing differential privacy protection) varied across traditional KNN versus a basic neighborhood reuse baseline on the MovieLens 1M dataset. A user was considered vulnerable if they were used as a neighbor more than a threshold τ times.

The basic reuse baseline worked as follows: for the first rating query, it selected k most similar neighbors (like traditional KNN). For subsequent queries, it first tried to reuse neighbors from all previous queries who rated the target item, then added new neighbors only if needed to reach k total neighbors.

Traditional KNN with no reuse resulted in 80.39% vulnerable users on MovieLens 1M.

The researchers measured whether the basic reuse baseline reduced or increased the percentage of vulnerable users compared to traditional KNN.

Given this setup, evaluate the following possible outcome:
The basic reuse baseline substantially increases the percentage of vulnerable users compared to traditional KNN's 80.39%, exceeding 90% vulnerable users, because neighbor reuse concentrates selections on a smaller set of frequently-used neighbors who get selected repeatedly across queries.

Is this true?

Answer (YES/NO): NO